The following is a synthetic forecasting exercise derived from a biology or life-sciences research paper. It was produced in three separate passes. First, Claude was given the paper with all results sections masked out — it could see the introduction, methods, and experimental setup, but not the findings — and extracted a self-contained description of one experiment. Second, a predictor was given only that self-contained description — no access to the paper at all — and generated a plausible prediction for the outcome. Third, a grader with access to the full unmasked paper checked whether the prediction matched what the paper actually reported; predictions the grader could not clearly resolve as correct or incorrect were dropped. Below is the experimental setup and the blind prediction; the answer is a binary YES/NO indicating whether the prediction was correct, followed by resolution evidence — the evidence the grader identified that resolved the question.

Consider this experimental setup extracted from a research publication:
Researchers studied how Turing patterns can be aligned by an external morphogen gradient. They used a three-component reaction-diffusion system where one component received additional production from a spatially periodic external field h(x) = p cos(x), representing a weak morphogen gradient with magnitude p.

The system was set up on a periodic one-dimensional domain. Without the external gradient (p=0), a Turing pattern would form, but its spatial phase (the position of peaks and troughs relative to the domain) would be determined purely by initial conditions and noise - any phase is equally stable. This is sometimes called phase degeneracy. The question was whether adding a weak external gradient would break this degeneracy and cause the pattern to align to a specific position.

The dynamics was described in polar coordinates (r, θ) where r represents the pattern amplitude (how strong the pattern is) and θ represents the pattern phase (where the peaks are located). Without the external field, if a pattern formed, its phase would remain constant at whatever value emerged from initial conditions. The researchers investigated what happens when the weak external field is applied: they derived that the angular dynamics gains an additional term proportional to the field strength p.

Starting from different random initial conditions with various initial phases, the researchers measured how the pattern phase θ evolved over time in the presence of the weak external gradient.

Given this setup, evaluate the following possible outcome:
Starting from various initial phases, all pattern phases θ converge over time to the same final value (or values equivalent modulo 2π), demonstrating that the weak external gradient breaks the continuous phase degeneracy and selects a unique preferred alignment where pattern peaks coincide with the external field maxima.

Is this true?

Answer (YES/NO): YES